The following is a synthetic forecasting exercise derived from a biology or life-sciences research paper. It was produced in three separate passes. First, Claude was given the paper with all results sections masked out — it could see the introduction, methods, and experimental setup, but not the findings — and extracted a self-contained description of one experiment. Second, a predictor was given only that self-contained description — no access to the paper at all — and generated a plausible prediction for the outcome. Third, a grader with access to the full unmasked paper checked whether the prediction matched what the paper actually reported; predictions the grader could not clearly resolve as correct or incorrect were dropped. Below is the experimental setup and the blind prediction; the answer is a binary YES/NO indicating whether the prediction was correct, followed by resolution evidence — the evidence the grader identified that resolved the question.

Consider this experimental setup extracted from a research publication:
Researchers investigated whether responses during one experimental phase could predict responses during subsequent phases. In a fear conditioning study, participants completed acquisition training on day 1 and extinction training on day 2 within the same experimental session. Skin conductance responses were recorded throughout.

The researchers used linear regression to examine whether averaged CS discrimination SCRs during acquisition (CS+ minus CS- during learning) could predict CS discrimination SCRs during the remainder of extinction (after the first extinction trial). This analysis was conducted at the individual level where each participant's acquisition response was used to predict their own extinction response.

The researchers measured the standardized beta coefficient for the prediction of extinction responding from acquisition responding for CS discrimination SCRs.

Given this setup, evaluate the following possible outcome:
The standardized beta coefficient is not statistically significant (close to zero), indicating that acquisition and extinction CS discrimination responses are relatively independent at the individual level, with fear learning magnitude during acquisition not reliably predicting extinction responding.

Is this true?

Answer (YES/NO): YES